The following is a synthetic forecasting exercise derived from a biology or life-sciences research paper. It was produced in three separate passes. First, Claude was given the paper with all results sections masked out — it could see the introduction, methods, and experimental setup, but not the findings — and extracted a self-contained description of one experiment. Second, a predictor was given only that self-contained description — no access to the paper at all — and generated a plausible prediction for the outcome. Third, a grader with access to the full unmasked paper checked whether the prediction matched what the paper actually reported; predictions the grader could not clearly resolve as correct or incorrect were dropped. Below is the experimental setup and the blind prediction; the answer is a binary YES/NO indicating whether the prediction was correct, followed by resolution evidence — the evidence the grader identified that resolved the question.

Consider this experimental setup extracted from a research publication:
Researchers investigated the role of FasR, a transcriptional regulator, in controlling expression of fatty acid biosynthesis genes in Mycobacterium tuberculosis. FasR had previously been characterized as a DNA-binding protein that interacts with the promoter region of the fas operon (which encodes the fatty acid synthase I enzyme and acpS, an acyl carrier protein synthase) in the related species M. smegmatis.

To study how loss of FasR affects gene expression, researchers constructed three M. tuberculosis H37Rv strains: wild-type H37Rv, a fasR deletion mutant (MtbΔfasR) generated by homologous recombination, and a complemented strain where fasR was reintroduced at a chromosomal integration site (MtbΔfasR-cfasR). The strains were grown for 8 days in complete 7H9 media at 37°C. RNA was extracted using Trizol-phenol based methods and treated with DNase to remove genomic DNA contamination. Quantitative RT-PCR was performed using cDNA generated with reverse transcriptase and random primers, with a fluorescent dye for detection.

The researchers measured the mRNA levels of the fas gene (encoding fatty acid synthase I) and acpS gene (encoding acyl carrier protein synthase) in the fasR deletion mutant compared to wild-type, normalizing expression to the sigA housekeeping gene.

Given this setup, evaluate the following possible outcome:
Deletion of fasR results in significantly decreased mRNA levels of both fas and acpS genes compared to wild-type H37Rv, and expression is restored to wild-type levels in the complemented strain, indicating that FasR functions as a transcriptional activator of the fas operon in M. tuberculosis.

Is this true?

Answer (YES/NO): YES